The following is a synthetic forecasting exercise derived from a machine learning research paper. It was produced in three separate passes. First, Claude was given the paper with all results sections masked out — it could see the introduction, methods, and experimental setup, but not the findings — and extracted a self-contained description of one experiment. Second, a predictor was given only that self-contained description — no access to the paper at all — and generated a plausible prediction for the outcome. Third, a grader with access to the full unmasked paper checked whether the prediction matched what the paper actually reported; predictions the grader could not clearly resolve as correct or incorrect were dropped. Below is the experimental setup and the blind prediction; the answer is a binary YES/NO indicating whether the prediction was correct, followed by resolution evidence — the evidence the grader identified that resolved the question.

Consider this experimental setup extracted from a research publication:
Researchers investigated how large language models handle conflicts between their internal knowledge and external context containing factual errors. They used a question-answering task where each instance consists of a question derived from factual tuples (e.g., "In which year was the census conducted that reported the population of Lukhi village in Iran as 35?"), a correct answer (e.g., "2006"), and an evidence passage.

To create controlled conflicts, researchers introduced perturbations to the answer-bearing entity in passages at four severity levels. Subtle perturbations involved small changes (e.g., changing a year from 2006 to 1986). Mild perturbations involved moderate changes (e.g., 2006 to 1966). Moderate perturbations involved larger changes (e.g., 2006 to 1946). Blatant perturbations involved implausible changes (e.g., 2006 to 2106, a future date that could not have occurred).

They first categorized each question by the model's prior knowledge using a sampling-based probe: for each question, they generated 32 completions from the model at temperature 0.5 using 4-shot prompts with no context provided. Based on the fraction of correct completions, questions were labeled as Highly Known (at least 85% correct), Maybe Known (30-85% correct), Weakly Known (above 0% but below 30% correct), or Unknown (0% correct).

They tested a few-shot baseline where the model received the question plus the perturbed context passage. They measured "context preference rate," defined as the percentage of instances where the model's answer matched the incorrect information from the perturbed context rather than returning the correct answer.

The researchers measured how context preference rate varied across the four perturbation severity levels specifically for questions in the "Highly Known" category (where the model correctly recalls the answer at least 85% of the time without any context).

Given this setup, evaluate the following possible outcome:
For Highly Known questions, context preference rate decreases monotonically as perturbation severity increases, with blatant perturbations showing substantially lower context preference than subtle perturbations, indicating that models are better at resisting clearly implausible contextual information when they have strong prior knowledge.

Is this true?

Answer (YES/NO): YES